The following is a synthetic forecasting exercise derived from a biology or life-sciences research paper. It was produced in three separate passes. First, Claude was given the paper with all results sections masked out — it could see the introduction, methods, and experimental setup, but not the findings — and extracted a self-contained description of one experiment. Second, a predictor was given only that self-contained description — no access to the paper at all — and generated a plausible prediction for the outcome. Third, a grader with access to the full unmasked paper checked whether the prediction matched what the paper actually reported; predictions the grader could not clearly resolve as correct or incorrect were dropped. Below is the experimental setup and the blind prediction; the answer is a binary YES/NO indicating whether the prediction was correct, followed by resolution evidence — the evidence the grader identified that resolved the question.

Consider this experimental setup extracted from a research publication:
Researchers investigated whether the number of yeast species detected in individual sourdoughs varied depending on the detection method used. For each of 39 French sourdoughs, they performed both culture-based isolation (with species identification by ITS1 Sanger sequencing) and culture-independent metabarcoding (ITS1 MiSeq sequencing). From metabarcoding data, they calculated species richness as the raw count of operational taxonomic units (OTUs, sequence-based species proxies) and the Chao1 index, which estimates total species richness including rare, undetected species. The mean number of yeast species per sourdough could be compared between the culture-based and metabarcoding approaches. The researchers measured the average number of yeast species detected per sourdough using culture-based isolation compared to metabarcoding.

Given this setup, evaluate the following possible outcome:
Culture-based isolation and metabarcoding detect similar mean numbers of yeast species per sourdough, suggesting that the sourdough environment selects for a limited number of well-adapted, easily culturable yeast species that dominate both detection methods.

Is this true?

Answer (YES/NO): NO